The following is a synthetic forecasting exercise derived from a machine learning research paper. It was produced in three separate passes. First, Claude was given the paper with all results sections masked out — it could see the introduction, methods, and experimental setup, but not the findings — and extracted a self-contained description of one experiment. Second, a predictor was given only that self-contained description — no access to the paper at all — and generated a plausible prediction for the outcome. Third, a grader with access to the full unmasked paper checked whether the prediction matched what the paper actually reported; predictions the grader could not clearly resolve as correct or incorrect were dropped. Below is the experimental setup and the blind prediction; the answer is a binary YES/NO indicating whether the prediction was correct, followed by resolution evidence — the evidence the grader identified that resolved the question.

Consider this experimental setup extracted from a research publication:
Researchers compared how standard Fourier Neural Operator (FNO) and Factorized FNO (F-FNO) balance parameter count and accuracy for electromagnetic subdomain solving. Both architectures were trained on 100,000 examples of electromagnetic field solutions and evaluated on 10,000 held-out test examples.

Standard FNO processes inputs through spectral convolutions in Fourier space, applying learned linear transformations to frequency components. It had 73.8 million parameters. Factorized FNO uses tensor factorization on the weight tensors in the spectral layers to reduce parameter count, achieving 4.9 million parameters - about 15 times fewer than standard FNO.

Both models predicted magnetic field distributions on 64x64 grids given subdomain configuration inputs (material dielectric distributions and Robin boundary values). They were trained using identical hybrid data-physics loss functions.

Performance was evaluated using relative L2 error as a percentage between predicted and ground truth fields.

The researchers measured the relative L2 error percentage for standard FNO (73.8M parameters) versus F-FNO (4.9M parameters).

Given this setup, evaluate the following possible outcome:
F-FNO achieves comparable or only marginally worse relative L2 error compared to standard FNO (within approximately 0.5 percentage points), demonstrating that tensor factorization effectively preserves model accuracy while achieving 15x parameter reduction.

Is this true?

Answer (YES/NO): NO